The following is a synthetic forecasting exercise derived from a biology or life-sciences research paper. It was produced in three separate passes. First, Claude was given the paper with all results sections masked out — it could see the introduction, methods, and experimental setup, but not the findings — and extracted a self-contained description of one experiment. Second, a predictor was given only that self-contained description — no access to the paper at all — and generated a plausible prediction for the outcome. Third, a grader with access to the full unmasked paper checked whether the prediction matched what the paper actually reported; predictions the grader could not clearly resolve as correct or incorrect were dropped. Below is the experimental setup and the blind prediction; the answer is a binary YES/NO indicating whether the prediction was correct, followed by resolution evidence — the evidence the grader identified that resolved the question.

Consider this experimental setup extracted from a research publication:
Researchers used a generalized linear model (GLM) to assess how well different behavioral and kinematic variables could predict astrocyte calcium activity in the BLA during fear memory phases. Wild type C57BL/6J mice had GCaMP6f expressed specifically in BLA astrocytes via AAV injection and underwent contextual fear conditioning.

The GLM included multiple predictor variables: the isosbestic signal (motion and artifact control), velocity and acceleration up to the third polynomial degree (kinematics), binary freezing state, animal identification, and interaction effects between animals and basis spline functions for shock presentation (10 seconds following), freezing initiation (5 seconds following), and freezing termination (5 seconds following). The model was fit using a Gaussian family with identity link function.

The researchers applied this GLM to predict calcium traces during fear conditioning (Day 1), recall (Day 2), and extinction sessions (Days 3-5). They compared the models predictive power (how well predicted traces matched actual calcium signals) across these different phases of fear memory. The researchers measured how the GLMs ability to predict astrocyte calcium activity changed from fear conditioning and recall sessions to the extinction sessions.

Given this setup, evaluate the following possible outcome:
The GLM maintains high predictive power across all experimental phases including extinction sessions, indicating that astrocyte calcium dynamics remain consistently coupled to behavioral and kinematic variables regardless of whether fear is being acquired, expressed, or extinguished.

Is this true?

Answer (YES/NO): NO